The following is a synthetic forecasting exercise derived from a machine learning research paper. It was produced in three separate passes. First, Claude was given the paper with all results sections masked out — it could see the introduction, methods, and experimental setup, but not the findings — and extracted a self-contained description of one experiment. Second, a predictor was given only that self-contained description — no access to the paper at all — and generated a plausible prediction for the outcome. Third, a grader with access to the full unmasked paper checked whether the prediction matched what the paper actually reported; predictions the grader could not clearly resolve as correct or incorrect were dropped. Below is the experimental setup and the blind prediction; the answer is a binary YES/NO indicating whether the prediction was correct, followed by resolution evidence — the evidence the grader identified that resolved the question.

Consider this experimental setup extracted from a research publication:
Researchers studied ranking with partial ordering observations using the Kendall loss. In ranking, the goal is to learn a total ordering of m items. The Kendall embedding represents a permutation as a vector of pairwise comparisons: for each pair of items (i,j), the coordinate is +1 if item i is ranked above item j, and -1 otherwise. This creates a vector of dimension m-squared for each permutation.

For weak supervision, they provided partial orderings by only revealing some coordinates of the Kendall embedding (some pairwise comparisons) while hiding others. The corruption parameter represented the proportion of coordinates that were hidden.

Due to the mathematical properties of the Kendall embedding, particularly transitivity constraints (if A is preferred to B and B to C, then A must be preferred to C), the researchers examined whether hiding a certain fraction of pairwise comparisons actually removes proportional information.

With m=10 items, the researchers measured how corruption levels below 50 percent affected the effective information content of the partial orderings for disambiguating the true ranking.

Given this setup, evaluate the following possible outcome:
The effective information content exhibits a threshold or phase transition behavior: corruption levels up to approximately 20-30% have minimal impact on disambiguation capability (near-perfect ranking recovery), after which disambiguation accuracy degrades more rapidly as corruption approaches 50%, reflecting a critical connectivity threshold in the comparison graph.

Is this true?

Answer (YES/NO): NO